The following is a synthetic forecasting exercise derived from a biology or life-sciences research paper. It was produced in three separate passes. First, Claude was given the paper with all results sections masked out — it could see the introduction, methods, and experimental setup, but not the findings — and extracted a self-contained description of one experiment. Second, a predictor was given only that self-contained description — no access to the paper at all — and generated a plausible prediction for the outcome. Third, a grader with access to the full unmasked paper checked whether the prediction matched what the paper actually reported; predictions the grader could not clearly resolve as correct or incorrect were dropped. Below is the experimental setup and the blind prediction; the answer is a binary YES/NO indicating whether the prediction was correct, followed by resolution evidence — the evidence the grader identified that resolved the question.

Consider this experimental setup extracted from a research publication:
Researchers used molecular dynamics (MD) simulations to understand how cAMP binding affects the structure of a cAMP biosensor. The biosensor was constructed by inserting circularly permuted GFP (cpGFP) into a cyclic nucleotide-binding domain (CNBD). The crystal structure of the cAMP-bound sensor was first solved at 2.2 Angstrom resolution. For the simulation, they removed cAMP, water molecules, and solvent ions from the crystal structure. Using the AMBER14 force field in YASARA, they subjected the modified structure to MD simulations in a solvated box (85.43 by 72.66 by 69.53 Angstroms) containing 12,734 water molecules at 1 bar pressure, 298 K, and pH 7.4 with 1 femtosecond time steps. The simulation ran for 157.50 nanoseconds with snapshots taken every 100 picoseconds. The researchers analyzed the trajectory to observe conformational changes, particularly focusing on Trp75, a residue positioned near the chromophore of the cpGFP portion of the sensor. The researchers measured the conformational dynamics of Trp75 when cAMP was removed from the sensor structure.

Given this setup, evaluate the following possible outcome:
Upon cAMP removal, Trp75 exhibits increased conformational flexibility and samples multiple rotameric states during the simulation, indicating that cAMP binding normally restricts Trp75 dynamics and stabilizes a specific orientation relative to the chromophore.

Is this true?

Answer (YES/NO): NO